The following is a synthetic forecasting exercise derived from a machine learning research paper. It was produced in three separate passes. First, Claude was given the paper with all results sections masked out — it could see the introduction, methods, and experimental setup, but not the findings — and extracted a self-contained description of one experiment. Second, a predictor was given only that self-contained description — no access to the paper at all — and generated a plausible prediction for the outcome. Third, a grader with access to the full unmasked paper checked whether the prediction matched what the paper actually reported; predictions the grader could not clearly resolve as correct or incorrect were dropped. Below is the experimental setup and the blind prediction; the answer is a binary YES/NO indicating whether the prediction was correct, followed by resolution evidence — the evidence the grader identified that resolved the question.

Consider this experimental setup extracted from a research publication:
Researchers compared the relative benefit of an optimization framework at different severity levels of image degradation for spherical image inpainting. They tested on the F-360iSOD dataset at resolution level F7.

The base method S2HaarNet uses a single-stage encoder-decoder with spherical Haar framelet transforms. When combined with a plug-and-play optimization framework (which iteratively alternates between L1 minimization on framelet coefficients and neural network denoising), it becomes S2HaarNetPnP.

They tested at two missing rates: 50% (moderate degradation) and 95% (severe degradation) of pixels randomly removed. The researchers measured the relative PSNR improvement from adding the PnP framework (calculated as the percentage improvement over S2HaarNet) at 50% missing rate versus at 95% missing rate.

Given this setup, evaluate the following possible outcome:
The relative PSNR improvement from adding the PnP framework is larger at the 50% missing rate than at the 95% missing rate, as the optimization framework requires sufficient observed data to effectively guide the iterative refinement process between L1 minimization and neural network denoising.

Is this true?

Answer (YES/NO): YES